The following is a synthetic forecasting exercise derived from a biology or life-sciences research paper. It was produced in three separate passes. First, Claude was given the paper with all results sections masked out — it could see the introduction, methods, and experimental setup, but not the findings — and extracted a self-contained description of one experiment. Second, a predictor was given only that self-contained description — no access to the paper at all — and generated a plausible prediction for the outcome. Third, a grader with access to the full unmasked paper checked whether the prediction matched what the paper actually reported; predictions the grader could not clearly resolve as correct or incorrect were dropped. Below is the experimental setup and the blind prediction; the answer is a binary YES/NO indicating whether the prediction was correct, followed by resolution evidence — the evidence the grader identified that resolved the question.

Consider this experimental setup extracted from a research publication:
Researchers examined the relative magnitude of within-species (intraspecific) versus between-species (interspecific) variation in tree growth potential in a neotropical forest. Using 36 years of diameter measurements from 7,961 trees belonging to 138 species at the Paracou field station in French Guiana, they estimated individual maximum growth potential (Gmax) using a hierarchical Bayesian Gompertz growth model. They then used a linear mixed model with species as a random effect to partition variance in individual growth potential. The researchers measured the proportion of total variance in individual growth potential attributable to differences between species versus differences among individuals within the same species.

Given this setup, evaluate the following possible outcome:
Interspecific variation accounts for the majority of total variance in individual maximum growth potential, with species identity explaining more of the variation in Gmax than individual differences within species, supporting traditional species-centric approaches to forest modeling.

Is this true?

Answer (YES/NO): NO